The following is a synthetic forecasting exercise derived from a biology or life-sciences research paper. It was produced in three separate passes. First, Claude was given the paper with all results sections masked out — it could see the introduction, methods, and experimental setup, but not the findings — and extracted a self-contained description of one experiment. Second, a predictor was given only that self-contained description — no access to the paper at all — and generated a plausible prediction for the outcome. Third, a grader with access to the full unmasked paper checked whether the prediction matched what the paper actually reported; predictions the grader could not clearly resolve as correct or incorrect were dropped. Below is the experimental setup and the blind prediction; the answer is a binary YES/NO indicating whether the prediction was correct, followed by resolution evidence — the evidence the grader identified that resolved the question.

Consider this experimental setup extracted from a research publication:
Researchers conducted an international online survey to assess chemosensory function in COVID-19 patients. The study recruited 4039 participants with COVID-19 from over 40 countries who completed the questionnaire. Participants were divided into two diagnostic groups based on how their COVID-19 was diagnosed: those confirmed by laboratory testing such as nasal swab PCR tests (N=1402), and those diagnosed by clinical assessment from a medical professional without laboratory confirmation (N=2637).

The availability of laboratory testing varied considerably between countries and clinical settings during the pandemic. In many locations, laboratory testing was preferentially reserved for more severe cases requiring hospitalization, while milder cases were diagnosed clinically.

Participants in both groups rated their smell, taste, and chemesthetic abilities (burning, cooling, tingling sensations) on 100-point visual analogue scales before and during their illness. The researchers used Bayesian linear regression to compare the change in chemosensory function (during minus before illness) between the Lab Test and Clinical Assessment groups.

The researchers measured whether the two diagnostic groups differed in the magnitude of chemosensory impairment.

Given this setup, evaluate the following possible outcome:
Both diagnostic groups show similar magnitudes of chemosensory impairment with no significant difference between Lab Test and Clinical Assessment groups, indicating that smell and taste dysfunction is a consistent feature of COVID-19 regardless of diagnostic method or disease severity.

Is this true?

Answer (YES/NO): YES